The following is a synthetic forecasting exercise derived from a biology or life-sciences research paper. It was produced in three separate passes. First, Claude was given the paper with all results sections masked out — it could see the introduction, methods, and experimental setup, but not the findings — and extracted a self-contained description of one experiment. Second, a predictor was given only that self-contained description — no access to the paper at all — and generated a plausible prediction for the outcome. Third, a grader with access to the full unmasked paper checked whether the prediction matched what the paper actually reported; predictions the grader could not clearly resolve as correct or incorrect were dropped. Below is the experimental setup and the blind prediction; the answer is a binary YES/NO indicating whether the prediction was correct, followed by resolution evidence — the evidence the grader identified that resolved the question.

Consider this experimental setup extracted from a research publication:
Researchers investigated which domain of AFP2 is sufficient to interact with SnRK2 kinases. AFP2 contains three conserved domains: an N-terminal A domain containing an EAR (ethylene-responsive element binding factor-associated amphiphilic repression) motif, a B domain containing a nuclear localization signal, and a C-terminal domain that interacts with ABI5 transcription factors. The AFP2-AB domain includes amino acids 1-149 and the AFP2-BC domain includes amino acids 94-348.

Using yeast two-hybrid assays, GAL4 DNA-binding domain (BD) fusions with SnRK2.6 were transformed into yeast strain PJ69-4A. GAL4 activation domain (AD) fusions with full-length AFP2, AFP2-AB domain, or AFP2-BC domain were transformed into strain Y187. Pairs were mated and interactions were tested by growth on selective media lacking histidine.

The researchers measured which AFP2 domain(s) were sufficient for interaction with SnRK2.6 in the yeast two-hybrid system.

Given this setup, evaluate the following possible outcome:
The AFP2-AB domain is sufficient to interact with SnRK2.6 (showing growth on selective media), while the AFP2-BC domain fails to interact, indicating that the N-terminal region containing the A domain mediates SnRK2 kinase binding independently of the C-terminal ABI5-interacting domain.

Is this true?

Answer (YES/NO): NO